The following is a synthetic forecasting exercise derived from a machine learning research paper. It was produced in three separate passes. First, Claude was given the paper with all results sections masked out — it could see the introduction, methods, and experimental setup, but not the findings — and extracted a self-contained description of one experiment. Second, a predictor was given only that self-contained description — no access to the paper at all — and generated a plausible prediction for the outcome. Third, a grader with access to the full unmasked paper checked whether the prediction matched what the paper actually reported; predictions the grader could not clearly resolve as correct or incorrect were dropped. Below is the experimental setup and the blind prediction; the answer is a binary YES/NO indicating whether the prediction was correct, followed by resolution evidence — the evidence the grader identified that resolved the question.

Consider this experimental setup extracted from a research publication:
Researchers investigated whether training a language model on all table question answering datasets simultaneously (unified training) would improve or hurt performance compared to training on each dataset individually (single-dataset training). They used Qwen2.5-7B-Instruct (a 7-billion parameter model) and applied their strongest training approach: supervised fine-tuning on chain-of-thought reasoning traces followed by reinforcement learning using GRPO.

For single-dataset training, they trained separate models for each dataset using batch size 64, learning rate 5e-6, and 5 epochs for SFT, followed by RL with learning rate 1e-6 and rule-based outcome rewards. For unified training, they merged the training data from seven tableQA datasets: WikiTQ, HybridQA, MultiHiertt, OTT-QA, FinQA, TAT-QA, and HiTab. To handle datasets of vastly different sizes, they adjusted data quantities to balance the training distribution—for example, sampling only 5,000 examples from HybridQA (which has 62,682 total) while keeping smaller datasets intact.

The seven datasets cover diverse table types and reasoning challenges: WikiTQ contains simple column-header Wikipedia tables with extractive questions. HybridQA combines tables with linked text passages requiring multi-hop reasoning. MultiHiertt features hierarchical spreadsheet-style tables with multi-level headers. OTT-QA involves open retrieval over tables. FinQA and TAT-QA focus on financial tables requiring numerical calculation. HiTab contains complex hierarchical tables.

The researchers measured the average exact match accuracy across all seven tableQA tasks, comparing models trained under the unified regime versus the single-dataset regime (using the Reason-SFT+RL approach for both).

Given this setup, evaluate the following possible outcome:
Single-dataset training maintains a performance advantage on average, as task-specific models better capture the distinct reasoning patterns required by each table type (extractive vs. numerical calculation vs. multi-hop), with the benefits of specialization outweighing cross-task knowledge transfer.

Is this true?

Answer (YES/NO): YES